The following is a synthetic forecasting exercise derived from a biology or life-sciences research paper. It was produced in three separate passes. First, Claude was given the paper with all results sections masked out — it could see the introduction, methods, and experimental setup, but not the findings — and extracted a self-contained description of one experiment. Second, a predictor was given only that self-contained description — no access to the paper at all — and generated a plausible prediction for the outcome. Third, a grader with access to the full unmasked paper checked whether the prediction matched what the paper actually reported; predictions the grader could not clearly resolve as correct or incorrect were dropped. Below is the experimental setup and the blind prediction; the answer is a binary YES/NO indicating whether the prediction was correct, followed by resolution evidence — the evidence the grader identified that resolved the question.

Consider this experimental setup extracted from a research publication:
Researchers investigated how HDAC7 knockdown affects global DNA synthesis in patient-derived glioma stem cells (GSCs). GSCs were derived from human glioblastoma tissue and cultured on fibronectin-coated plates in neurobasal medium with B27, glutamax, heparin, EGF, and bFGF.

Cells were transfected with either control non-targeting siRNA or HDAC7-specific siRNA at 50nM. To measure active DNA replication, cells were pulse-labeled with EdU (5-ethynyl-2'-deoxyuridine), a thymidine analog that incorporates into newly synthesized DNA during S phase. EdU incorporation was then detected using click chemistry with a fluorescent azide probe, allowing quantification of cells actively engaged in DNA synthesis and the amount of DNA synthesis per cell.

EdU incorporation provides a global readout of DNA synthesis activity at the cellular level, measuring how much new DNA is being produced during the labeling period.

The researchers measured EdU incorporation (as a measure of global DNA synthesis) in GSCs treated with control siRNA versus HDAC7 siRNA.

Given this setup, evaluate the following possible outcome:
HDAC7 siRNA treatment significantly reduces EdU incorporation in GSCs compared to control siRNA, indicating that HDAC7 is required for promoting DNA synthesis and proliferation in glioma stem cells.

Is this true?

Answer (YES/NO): YES